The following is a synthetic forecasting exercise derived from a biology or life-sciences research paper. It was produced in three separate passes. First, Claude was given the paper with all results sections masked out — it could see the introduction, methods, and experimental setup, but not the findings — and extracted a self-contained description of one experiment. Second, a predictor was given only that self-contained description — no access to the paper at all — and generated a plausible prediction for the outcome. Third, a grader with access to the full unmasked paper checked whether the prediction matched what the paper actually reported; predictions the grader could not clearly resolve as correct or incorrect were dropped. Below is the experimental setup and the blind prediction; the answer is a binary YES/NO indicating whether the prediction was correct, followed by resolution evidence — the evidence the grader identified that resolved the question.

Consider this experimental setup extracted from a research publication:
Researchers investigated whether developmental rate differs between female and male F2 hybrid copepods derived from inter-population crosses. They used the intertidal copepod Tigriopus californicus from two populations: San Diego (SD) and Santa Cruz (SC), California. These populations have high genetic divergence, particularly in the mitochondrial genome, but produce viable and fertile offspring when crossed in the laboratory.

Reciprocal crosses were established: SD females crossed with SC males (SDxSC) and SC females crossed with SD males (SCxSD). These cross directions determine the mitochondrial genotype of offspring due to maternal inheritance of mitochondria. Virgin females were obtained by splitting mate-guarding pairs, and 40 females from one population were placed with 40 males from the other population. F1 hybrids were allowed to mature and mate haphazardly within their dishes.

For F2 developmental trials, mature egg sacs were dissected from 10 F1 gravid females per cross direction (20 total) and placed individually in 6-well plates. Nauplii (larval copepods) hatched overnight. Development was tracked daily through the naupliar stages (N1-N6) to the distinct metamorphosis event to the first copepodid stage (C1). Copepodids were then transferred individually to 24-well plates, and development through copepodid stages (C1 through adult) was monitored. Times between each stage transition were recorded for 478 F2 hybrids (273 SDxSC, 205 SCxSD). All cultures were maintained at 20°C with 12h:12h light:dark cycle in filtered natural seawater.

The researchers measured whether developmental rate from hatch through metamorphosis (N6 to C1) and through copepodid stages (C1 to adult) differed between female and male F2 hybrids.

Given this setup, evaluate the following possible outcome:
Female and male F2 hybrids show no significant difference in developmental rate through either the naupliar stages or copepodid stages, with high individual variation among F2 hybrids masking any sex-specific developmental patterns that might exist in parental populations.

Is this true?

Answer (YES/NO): NO